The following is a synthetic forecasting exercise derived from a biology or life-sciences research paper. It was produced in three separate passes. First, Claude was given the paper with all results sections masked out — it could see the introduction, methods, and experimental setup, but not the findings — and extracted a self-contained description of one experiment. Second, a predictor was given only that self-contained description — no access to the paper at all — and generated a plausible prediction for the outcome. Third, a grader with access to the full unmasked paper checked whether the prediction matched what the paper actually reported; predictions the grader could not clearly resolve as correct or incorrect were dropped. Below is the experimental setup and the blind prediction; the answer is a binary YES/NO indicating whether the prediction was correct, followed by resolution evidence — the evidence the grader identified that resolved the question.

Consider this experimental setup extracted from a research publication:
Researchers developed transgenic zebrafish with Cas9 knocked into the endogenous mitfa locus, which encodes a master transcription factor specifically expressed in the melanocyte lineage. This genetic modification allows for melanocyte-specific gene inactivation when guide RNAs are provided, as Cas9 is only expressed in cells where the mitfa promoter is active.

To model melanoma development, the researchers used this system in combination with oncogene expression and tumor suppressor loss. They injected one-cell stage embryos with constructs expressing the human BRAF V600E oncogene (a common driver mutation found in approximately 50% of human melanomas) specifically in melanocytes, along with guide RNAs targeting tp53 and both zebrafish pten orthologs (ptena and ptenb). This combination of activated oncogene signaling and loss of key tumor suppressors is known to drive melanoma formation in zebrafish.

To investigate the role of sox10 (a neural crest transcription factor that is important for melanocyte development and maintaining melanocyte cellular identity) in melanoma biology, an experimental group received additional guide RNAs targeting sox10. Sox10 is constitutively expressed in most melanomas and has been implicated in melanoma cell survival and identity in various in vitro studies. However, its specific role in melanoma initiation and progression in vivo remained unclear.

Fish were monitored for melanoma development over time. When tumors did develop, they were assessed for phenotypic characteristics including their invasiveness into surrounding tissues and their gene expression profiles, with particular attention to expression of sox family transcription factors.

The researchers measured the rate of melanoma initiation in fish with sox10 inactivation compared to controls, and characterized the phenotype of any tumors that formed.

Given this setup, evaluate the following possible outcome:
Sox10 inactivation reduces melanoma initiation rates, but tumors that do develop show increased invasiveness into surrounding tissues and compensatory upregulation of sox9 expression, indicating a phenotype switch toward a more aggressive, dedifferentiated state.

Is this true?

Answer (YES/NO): YES